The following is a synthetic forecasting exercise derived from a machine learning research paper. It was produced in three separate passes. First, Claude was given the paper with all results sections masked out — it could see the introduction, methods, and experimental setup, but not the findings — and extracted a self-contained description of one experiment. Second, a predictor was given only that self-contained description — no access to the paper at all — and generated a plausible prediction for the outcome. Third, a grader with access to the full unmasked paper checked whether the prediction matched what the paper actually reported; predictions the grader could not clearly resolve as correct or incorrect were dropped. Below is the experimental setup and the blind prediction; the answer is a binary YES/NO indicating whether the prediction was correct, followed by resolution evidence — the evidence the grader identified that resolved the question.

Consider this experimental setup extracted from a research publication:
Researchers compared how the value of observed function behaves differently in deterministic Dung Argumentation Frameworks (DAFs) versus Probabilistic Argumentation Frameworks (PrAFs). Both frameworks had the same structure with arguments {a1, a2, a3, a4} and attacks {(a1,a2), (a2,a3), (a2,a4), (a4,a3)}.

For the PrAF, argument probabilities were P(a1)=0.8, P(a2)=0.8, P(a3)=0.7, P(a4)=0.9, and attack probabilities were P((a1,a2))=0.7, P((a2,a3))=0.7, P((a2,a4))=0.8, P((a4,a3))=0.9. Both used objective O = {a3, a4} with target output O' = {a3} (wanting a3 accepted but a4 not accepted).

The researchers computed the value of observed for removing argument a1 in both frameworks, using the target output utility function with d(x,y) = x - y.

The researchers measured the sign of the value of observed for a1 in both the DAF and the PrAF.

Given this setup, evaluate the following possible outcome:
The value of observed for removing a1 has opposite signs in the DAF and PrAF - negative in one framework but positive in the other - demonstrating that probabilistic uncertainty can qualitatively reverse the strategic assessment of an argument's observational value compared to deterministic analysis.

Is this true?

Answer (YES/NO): NO